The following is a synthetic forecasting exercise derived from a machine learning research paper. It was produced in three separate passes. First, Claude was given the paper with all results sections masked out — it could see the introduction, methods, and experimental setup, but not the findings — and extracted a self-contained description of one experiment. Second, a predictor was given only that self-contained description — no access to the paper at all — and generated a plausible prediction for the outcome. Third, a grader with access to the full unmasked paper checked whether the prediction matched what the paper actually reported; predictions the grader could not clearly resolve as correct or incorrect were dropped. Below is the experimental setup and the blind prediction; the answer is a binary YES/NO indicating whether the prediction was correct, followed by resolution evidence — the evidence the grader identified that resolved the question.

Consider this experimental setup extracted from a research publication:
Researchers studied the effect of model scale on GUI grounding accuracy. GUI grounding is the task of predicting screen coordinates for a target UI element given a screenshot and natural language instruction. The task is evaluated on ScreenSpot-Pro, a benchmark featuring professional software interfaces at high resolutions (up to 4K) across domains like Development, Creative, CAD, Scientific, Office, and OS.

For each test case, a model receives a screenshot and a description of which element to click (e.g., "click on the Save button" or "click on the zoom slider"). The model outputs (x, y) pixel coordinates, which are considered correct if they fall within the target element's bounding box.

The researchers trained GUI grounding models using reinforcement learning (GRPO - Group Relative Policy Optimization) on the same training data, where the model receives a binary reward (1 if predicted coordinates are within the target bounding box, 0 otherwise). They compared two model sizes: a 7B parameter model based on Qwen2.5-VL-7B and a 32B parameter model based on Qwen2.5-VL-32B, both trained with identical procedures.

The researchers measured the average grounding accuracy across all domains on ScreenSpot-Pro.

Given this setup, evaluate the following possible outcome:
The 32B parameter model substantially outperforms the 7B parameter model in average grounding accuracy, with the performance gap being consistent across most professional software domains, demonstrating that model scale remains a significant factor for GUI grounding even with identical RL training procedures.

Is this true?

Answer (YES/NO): YES